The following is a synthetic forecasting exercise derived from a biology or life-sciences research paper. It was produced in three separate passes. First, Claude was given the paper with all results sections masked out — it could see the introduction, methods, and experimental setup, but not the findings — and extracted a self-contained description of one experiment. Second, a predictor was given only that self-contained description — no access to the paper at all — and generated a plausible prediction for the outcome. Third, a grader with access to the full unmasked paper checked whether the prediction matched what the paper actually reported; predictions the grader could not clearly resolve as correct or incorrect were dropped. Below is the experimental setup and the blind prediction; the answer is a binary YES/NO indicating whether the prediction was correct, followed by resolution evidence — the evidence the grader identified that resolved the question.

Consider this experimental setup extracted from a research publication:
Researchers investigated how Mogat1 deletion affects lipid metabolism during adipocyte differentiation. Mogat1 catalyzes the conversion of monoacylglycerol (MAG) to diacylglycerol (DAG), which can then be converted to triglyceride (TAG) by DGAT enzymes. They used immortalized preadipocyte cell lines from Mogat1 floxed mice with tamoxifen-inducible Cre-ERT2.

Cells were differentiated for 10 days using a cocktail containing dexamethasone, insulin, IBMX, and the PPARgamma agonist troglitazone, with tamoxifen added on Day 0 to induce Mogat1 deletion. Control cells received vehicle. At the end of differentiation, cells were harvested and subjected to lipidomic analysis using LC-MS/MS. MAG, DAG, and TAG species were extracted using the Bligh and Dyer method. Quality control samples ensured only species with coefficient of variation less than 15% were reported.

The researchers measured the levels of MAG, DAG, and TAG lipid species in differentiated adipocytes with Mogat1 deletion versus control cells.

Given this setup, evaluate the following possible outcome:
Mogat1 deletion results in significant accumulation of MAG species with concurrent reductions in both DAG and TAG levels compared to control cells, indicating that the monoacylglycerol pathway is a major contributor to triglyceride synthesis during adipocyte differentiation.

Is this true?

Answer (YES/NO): NO